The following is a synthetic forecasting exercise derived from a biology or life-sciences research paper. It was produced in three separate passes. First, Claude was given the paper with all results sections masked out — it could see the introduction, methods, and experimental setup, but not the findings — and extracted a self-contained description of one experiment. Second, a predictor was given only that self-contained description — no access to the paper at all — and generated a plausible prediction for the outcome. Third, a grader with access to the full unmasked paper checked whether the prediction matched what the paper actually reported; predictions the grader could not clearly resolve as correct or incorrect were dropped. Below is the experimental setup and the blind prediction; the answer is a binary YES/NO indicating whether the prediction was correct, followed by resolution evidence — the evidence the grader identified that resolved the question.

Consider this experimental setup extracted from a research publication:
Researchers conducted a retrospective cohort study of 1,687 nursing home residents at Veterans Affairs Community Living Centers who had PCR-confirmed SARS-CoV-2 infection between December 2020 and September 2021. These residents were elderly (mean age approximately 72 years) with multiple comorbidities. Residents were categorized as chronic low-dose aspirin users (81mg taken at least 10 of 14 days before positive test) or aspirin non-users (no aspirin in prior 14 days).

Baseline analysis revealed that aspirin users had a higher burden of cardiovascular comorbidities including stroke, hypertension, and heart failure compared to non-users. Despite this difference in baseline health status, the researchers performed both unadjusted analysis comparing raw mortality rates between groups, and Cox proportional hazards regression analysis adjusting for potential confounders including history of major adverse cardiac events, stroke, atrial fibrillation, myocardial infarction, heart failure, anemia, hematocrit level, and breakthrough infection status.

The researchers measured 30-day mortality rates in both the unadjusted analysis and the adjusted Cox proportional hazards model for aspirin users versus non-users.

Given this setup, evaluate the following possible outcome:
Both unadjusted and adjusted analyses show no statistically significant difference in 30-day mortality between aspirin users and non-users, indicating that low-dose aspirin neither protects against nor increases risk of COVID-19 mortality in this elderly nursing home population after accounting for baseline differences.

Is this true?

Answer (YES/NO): NO